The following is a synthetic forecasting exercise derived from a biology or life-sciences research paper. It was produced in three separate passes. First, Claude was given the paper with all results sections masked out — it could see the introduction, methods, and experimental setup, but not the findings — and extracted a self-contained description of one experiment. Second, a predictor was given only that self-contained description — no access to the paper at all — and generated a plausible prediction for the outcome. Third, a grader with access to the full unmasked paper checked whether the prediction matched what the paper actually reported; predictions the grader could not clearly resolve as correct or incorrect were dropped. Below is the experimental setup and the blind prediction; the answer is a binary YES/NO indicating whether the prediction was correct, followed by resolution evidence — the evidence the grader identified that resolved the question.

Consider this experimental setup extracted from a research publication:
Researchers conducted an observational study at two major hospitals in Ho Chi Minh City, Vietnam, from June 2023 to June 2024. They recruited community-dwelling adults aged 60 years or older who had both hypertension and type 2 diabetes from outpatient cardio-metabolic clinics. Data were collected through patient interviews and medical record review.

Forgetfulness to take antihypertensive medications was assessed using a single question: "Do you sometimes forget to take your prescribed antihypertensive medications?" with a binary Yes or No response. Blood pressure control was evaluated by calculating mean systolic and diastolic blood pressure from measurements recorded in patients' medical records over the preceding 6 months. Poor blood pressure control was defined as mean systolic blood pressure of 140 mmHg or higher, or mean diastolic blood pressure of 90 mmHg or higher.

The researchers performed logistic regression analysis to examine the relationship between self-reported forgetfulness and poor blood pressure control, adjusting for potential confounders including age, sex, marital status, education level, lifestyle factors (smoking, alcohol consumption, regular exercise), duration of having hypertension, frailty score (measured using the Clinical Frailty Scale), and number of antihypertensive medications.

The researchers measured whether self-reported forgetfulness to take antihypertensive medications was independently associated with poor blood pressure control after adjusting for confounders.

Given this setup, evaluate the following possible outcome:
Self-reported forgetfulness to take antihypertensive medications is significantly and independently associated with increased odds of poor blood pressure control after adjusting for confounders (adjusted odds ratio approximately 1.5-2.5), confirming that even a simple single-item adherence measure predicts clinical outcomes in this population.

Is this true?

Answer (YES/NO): YES